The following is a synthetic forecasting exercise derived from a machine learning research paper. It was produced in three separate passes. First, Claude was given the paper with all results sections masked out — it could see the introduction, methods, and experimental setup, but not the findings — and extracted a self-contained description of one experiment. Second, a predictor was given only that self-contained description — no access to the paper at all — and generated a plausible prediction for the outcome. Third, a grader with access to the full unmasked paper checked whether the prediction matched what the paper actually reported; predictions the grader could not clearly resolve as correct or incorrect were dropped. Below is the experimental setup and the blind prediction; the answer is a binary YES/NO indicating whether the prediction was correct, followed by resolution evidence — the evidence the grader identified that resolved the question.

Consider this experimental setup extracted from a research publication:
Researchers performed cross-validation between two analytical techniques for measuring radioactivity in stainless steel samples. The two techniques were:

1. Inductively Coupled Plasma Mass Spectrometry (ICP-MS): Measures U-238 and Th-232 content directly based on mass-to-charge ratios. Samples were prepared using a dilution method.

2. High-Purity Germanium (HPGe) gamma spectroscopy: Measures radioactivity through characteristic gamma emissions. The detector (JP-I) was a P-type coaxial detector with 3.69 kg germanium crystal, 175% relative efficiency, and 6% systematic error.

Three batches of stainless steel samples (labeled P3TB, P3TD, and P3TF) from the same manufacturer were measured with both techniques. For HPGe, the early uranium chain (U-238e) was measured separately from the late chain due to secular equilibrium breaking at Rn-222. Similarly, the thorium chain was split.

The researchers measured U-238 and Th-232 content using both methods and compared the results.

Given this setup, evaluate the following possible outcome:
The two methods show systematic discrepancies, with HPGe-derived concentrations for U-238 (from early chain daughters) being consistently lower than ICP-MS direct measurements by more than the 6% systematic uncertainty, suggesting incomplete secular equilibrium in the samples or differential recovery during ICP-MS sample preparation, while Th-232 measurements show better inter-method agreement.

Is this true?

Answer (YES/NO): NO